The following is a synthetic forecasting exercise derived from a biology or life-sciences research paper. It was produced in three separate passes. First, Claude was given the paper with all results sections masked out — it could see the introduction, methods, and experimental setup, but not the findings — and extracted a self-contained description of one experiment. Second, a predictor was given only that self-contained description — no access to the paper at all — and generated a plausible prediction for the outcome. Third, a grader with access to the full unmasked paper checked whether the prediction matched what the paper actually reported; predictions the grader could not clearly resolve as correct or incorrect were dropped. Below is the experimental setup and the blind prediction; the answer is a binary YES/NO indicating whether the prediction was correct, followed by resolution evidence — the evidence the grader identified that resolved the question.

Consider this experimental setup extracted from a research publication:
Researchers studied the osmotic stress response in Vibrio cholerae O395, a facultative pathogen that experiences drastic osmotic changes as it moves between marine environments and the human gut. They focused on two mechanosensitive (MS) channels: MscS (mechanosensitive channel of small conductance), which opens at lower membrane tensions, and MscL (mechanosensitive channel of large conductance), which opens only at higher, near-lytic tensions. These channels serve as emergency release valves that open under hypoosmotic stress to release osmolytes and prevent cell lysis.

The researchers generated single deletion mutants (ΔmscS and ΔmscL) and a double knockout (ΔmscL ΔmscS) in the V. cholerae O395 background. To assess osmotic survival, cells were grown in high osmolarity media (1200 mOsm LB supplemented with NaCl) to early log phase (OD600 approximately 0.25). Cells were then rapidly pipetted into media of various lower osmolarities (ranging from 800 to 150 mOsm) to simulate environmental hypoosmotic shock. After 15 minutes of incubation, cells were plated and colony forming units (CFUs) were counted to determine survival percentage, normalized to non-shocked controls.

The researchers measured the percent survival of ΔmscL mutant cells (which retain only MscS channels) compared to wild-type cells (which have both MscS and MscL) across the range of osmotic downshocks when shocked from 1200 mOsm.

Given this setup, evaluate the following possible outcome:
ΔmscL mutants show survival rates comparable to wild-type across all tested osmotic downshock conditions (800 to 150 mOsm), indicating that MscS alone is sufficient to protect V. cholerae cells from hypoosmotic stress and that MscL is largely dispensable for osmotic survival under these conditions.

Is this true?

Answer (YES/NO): NO